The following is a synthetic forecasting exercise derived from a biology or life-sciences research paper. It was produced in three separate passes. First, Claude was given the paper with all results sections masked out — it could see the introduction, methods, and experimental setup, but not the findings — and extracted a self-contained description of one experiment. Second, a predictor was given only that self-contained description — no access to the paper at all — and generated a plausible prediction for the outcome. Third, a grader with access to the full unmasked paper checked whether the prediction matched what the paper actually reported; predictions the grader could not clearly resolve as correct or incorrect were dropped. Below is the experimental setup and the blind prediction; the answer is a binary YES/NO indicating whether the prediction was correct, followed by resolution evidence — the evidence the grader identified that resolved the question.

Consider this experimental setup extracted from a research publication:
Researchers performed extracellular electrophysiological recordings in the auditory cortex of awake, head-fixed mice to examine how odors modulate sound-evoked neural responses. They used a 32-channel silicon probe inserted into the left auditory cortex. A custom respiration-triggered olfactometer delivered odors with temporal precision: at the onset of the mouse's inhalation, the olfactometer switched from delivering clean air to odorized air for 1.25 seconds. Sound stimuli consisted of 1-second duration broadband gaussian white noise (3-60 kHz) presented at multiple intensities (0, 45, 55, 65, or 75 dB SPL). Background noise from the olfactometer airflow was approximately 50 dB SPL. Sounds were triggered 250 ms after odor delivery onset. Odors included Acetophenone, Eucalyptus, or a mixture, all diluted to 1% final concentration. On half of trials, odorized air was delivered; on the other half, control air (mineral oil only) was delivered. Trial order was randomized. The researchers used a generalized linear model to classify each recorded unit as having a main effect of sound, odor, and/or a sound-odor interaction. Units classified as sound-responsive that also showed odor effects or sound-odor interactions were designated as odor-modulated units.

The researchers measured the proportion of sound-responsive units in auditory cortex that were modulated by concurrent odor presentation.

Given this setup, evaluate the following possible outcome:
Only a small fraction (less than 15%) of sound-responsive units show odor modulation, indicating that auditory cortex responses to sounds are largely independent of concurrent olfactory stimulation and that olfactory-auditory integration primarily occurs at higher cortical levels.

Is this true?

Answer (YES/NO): NO